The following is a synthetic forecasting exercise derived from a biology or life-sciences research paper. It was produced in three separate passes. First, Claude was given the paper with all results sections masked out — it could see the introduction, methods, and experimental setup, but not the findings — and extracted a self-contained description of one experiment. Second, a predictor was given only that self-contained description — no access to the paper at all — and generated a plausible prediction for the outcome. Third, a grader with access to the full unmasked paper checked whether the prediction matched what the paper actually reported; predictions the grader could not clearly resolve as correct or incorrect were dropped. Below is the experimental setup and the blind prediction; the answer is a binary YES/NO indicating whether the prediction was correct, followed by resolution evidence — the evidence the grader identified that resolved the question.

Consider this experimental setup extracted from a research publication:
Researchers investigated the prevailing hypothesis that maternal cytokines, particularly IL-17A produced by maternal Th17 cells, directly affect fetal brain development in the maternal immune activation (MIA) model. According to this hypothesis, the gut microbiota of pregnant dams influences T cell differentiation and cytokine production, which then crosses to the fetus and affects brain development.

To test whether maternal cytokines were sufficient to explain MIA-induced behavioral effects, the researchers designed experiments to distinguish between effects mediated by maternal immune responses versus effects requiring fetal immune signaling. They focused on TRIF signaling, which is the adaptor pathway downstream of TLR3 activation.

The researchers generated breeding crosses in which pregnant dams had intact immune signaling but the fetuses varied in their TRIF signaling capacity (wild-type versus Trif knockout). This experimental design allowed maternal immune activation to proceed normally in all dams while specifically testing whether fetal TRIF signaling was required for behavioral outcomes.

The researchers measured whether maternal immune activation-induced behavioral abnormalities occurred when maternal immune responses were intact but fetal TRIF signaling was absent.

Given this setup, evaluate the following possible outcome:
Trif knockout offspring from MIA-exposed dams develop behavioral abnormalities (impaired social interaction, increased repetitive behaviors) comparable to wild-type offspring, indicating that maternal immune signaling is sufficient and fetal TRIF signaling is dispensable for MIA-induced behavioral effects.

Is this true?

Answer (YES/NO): NO